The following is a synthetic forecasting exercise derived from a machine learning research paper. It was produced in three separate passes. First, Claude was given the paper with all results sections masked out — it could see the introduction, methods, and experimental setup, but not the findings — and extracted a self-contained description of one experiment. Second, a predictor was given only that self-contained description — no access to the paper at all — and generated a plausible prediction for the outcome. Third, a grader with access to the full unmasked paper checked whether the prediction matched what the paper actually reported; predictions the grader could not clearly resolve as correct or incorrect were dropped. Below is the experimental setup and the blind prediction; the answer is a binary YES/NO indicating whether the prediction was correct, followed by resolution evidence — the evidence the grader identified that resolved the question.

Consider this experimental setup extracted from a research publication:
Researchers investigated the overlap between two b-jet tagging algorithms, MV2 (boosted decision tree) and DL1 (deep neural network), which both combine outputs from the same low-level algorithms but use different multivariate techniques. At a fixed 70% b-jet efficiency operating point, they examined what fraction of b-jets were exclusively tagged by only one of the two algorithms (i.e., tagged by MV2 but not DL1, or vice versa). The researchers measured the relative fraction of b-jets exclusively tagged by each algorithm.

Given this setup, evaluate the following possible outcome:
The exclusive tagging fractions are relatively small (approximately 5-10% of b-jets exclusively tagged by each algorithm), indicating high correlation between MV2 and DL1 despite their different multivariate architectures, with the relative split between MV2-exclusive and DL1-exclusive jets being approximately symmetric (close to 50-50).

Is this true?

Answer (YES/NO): NO